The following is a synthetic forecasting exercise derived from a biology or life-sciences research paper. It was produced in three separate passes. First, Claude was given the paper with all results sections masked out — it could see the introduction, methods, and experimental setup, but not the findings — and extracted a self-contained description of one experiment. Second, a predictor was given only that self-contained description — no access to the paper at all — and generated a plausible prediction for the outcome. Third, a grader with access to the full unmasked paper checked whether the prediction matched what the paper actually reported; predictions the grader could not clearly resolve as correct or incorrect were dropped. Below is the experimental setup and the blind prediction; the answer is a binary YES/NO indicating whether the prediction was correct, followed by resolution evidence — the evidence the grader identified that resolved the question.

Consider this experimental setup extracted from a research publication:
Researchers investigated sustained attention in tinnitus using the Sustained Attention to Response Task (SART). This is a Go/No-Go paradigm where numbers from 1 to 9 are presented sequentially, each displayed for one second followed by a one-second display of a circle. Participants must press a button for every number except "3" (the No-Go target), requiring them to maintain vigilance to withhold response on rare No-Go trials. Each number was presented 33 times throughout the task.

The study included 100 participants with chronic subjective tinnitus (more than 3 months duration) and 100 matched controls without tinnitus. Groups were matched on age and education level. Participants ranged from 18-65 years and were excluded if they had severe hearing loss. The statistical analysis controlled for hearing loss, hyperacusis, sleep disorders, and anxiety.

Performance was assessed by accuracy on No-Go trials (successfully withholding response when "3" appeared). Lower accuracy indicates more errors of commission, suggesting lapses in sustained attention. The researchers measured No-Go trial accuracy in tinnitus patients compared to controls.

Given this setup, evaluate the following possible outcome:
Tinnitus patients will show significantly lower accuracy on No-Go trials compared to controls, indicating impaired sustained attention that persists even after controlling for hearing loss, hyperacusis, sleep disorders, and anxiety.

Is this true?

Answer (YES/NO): NO